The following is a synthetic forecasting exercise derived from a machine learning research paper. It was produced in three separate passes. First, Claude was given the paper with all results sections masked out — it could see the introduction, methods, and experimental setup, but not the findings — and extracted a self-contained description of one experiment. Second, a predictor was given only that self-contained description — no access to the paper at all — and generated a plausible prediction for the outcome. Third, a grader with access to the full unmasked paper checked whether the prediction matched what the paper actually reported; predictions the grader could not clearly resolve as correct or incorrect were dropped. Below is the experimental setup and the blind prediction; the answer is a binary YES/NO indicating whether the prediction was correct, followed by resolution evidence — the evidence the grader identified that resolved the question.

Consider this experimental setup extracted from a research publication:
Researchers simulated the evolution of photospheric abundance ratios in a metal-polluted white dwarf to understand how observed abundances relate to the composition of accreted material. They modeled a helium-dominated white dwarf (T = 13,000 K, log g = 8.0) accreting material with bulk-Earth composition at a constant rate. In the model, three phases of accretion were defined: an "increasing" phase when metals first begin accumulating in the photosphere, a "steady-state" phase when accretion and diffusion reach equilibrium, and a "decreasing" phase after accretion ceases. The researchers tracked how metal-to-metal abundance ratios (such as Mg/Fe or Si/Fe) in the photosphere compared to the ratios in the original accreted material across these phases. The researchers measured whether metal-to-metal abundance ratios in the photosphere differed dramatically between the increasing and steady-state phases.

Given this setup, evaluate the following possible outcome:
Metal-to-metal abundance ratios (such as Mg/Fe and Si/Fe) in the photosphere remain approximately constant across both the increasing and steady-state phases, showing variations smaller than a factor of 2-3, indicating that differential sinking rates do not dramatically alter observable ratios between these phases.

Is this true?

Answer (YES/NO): YES